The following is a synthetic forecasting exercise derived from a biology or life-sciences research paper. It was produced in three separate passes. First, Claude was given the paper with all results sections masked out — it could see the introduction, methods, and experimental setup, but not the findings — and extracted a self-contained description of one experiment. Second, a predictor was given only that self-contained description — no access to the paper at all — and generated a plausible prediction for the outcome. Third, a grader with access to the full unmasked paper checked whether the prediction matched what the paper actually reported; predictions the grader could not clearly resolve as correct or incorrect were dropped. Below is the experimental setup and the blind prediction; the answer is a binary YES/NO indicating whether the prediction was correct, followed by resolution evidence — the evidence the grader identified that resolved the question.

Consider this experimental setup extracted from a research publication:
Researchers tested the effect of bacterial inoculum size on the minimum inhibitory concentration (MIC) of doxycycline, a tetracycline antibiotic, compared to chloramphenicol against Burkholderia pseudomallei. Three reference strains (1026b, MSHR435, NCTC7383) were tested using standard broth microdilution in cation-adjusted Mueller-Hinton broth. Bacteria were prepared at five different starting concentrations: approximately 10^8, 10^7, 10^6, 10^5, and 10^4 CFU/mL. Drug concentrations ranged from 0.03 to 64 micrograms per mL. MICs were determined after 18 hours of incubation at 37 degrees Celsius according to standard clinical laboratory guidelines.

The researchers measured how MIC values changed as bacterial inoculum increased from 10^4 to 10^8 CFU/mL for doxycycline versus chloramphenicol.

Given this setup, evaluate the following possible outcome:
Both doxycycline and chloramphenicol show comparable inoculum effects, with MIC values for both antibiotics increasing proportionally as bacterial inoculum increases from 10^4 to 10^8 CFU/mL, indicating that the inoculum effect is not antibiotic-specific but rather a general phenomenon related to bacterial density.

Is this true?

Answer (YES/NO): NO